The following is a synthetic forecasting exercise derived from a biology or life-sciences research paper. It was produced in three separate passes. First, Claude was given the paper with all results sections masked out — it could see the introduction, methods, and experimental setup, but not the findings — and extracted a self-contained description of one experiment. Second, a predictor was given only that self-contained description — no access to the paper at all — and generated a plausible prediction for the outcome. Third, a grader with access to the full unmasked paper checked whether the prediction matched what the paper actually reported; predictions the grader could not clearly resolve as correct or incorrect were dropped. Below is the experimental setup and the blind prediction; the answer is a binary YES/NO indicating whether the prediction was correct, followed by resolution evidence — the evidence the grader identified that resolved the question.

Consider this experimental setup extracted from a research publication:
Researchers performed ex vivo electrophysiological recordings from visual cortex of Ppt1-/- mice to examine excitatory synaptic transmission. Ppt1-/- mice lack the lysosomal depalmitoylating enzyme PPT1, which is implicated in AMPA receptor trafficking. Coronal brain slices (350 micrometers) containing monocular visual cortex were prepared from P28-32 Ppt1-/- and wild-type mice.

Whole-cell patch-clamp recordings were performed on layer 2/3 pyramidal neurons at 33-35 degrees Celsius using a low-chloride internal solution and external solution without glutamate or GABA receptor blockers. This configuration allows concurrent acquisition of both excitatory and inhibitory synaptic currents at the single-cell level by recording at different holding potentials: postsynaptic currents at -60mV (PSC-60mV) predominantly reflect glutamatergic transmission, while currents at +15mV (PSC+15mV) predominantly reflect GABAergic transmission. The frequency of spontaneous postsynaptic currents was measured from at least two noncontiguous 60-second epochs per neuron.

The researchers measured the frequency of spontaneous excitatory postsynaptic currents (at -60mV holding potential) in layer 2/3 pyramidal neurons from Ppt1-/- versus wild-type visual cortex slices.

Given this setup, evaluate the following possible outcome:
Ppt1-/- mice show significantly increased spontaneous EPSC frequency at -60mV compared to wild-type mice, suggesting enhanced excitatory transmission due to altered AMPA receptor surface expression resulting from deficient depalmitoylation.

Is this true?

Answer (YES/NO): NO